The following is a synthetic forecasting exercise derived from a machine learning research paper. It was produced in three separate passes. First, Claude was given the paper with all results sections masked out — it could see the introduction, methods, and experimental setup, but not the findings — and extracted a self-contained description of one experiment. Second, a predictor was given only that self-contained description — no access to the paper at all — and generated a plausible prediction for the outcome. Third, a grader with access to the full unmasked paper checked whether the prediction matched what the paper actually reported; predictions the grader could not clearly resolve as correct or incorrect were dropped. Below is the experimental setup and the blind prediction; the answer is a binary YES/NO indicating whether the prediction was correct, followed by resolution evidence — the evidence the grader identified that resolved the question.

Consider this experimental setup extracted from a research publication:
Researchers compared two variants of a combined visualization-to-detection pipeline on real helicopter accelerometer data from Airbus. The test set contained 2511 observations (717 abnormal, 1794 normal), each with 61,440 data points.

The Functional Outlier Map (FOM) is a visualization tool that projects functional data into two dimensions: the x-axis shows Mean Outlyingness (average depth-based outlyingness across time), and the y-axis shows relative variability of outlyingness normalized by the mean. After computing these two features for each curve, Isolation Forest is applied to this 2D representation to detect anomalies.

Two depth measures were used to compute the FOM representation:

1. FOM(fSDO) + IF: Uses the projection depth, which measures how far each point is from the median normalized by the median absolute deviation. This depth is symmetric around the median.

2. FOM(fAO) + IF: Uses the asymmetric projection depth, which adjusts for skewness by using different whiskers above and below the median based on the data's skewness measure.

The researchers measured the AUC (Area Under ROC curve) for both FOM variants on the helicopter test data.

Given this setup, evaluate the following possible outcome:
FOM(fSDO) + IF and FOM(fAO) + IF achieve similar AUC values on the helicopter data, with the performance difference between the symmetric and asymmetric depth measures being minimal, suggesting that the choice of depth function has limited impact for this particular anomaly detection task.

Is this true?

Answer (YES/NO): YES